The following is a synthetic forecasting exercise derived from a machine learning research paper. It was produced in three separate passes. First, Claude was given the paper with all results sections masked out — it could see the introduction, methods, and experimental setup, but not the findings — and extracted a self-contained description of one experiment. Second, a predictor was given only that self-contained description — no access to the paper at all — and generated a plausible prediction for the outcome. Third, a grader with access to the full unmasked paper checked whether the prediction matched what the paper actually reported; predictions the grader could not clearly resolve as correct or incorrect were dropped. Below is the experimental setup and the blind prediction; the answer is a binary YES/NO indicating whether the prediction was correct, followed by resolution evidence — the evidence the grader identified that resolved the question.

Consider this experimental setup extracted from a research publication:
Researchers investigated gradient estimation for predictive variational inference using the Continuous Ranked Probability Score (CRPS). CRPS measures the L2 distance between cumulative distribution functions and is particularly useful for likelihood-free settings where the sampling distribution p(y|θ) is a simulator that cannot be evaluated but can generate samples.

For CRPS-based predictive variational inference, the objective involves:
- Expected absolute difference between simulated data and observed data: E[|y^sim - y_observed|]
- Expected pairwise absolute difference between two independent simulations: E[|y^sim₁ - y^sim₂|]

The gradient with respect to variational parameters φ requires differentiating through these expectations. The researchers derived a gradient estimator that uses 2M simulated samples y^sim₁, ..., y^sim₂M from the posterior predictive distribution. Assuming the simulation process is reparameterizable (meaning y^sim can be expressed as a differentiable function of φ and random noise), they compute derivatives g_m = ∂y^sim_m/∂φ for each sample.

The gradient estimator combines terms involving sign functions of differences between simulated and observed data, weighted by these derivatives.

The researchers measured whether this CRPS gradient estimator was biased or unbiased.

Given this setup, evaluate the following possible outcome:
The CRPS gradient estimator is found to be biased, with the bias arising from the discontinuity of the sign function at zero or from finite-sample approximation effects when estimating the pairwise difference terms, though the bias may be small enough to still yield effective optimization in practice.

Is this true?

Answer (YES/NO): NO